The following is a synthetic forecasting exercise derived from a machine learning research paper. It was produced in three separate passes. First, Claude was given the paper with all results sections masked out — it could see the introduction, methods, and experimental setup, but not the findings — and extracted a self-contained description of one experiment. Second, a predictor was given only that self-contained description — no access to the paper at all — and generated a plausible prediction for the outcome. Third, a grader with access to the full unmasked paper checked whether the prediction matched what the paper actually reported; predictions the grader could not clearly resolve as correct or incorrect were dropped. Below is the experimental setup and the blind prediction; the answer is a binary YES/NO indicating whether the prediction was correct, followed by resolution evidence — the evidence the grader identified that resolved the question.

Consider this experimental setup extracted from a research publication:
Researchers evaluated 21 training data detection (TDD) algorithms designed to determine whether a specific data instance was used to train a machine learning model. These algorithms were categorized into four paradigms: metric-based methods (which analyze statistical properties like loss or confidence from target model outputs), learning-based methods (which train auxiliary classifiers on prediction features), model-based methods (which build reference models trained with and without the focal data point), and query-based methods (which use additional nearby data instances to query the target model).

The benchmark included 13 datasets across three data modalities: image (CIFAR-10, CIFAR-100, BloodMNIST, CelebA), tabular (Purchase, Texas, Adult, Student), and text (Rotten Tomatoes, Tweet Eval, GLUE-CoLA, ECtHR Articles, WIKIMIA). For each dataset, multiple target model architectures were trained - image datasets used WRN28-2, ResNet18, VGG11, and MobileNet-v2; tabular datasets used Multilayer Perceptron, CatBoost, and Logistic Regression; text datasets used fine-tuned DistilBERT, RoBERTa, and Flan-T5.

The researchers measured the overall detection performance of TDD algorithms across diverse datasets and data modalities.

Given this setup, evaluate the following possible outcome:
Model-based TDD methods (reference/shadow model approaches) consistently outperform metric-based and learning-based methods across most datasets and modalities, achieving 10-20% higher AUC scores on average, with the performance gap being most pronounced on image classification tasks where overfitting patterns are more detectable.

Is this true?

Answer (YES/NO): NO